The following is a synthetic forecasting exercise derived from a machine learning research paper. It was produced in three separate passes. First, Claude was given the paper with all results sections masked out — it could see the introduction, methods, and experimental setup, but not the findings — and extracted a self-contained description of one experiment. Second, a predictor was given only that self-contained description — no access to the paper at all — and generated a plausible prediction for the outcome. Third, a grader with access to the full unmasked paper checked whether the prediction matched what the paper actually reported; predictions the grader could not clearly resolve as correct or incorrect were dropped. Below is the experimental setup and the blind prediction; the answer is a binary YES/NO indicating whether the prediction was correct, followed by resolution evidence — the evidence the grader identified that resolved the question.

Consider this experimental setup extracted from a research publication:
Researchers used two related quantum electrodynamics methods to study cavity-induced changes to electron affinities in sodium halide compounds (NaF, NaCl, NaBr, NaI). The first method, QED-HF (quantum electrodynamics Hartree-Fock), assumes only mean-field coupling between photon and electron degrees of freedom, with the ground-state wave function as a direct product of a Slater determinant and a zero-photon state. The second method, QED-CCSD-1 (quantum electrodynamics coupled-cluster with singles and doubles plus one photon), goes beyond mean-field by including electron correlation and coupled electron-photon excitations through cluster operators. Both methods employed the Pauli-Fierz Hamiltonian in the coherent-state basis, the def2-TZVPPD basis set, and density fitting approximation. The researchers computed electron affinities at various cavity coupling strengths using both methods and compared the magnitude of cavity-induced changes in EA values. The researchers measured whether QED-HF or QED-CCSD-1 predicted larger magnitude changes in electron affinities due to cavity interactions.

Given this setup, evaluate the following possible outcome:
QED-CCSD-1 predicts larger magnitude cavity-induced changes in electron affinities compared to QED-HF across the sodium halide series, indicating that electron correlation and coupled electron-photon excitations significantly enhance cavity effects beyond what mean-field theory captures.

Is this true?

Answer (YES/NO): NO